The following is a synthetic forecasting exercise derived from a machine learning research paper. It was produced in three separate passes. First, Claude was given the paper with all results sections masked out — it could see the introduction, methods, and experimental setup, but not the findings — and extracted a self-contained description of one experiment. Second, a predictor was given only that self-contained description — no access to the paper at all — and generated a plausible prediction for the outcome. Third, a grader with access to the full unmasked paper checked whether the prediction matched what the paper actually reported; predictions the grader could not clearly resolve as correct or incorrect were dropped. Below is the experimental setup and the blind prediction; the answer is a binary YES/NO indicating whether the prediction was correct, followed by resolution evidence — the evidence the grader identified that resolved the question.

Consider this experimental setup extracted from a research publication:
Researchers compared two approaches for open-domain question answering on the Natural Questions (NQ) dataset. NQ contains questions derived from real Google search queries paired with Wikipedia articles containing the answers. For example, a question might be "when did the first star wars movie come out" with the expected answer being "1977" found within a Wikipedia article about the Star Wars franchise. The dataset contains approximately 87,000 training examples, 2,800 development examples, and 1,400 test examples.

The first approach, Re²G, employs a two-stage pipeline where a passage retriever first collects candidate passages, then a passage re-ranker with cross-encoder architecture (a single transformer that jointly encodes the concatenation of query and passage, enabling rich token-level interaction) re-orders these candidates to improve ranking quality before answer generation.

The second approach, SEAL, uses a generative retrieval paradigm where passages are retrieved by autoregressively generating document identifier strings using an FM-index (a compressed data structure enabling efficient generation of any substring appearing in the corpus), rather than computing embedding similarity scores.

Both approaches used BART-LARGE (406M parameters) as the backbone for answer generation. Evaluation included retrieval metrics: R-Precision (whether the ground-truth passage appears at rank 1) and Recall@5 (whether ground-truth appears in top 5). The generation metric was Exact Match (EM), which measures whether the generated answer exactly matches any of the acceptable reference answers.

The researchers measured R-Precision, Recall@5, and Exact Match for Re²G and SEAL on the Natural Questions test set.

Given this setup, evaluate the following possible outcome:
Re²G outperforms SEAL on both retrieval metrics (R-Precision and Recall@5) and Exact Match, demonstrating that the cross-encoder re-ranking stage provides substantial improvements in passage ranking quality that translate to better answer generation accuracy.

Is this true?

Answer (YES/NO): NO